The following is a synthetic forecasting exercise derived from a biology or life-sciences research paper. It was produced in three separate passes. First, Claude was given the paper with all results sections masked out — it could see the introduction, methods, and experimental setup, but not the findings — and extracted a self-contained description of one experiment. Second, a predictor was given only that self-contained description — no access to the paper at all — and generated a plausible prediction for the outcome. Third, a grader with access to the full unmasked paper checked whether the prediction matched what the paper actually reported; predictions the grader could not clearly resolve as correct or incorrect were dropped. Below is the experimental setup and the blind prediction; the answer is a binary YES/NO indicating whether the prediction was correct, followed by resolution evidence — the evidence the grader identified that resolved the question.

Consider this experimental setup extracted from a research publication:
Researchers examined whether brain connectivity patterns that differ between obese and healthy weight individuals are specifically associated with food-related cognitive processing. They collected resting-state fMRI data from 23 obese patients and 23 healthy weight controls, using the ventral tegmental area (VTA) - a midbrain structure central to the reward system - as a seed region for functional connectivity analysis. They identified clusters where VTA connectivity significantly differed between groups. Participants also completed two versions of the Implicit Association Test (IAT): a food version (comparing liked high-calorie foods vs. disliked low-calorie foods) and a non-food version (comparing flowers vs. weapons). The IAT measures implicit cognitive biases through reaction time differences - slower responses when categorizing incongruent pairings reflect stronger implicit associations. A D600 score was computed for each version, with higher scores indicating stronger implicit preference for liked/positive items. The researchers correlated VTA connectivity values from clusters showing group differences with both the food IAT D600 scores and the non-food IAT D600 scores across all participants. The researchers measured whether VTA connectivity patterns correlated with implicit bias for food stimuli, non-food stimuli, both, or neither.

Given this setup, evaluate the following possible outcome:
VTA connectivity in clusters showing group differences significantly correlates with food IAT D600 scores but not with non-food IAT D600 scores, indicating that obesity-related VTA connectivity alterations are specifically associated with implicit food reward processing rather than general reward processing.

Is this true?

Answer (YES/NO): YES